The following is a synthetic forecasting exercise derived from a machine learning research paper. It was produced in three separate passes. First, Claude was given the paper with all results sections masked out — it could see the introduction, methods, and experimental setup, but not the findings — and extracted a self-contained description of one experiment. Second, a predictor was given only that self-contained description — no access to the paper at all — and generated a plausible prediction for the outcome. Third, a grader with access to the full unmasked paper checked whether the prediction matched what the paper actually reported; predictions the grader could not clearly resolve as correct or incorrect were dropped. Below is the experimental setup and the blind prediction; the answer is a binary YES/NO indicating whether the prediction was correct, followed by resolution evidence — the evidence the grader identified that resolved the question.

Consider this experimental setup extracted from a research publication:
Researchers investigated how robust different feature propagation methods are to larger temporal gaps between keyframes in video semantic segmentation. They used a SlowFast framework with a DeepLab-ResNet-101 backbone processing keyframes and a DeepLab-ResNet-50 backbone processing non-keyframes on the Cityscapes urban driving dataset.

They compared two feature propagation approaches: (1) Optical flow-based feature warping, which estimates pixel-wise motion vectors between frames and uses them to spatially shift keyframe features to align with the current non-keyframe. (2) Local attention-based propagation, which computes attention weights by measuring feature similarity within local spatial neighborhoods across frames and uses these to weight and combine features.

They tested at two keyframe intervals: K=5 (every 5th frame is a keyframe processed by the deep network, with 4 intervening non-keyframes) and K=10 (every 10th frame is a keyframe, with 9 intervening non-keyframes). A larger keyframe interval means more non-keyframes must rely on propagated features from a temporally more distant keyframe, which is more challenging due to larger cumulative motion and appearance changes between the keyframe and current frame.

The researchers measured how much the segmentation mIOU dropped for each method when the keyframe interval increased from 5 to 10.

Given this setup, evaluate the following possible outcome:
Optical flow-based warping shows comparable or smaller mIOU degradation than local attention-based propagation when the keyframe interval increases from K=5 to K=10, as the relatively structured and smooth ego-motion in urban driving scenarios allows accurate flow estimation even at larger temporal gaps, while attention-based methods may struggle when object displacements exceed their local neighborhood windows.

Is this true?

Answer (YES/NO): NO